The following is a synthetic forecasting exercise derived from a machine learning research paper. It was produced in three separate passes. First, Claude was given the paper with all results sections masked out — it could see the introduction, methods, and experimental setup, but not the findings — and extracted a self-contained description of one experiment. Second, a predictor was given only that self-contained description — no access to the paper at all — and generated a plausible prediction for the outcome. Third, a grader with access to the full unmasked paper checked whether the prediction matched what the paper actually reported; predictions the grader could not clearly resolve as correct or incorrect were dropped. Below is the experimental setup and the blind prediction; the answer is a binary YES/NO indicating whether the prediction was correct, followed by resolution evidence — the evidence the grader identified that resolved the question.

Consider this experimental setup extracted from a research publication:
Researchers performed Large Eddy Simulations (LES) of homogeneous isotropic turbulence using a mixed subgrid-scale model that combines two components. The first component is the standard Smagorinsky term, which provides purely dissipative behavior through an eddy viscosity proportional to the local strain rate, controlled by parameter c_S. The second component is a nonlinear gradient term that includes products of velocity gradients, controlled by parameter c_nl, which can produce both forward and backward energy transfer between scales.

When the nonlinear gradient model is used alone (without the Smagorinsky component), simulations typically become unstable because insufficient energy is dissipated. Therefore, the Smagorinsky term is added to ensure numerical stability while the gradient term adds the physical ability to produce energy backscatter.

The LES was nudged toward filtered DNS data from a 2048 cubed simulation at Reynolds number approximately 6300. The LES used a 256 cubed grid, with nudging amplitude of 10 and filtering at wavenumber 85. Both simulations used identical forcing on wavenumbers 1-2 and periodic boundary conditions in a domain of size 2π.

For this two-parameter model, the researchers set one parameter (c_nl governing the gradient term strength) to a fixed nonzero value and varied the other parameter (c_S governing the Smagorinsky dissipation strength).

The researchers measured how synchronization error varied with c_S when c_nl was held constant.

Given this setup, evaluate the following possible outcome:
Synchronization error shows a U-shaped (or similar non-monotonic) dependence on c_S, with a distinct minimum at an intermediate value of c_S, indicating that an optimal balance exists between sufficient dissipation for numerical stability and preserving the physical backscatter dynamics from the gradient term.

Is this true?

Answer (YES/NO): YES